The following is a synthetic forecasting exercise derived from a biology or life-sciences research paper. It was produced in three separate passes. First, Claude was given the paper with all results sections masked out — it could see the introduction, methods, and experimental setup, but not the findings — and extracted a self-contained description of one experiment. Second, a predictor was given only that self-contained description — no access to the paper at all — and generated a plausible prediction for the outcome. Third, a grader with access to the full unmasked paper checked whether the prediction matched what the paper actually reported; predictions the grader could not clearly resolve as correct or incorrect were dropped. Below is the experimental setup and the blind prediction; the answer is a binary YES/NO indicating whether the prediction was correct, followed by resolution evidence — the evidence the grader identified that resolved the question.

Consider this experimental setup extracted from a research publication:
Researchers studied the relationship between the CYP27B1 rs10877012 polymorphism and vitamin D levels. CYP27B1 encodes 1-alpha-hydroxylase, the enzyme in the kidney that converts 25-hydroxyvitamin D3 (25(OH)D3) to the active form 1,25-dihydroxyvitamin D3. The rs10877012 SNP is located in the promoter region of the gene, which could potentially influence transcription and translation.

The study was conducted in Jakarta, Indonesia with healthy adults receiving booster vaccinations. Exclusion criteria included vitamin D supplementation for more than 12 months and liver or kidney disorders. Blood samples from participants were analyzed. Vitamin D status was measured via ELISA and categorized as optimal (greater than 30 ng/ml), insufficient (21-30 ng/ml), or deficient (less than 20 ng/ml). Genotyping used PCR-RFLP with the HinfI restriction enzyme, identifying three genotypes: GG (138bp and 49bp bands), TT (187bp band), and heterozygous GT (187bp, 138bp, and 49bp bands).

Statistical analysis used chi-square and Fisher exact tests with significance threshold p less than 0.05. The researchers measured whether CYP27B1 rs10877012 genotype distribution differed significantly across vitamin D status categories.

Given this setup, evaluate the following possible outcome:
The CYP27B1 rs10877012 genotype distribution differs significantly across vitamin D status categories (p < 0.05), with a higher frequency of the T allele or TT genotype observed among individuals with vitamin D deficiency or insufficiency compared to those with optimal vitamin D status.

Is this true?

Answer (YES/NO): NO